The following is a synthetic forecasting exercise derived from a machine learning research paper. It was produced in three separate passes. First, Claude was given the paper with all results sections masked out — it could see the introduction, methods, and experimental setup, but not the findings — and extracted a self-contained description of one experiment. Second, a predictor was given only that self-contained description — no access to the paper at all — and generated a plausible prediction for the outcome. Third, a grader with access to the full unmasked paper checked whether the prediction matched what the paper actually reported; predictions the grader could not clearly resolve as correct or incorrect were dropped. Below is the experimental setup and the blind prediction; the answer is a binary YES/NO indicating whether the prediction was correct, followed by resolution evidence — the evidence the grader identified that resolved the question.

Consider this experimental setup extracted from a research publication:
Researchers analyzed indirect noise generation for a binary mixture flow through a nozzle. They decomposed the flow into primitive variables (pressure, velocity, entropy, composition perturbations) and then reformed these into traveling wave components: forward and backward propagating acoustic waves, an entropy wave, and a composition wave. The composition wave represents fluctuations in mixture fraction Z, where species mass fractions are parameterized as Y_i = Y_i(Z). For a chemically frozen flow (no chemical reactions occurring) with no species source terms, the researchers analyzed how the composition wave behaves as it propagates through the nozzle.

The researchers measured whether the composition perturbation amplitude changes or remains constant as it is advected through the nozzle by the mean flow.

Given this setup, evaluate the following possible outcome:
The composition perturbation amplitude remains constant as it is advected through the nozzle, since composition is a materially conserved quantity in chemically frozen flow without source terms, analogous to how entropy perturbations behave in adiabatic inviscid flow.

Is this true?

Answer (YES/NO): YES